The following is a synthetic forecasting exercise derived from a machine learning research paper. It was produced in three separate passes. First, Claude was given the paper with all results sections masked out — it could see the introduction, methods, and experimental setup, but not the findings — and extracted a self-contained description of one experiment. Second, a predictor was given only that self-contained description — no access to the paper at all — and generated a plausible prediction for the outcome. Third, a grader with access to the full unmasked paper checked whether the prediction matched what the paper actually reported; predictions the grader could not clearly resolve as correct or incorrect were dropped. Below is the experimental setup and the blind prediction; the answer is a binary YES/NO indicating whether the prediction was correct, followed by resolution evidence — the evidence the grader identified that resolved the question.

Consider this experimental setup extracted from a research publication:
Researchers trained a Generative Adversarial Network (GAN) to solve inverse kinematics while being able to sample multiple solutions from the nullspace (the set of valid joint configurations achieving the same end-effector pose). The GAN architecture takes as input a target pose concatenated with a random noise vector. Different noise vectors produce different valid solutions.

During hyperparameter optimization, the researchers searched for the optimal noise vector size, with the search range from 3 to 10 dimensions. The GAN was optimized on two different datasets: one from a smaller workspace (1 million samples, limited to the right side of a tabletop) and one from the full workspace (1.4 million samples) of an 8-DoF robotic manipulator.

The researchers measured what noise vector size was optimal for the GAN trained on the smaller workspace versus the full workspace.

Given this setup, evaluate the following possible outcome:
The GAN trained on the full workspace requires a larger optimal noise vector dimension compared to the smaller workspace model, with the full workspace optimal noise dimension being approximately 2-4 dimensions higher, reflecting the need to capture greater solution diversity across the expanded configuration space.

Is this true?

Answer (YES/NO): YES